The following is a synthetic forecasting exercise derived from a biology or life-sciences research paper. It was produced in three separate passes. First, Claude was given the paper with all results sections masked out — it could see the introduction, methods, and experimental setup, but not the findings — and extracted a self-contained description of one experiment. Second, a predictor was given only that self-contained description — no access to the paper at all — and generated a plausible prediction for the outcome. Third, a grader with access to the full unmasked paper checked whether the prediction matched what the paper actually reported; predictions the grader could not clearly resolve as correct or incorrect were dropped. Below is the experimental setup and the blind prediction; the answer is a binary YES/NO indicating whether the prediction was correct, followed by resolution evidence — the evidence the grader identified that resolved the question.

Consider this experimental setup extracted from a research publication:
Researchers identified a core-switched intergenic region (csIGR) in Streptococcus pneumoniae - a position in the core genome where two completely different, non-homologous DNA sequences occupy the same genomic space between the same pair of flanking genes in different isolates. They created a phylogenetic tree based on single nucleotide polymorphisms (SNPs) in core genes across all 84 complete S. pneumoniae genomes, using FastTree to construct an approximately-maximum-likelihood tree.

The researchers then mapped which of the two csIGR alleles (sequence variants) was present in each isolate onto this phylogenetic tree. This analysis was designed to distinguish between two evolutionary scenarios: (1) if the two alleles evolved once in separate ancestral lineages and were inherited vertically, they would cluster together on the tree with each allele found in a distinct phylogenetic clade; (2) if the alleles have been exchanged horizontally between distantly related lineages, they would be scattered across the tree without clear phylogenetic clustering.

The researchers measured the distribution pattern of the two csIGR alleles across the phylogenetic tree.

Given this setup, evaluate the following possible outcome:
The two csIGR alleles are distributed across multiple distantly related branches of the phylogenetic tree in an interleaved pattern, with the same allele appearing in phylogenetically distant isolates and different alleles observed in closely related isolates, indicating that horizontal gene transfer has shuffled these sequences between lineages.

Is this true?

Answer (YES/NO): YES